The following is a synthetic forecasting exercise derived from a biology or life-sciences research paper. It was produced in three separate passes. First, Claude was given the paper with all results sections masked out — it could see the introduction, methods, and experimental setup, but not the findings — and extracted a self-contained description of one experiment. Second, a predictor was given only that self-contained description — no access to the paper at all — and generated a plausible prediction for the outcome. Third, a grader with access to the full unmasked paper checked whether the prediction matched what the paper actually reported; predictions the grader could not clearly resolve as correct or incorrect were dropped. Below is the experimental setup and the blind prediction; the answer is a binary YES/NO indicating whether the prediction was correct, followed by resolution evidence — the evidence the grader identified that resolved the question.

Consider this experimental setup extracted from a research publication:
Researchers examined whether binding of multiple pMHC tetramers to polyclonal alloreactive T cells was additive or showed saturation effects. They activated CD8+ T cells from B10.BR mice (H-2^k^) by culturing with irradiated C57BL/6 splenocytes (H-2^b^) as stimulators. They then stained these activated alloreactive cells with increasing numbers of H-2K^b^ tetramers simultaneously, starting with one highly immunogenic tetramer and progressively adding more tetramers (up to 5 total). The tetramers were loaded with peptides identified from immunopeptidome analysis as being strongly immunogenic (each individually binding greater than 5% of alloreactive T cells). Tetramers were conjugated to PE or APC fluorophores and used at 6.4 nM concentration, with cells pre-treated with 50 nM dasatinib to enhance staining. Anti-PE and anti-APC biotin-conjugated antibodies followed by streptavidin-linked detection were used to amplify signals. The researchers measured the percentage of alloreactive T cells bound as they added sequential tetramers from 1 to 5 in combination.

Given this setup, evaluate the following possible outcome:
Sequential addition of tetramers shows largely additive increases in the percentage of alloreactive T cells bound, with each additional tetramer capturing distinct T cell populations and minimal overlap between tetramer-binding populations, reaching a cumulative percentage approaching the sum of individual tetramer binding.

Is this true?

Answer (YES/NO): NO